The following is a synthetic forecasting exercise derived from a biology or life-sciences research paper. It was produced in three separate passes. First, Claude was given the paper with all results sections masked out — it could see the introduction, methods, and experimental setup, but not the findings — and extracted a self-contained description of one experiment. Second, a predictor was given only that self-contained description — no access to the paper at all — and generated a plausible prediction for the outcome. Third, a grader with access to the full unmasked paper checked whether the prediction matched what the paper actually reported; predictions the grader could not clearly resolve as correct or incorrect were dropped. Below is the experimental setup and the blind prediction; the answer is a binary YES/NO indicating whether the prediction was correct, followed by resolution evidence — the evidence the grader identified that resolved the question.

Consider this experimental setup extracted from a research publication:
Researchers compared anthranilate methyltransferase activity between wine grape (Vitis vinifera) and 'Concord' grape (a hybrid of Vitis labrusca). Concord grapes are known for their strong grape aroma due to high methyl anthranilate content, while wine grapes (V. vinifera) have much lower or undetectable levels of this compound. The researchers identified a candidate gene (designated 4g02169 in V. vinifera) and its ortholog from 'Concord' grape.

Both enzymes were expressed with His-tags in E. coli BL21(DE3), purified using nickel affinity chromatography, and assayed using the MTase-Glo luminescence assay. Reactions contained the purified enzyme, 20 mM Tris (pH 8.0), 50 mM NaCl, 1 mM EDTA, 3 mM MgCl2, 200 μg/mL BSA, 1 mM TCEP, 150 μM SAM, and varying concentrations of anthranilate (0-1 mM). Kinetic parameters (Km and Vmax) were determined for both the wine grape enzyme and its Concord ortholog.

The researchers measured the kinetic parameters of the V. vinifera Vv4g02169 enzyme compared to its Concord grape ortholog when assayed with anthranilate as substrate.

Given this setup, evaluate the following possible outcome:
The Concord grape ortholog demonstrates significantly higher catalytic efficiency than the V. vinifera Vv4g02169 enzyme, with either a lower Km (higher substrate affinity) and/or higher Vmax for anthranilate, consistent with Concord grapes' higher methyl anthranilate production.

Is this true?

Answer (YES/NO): NO